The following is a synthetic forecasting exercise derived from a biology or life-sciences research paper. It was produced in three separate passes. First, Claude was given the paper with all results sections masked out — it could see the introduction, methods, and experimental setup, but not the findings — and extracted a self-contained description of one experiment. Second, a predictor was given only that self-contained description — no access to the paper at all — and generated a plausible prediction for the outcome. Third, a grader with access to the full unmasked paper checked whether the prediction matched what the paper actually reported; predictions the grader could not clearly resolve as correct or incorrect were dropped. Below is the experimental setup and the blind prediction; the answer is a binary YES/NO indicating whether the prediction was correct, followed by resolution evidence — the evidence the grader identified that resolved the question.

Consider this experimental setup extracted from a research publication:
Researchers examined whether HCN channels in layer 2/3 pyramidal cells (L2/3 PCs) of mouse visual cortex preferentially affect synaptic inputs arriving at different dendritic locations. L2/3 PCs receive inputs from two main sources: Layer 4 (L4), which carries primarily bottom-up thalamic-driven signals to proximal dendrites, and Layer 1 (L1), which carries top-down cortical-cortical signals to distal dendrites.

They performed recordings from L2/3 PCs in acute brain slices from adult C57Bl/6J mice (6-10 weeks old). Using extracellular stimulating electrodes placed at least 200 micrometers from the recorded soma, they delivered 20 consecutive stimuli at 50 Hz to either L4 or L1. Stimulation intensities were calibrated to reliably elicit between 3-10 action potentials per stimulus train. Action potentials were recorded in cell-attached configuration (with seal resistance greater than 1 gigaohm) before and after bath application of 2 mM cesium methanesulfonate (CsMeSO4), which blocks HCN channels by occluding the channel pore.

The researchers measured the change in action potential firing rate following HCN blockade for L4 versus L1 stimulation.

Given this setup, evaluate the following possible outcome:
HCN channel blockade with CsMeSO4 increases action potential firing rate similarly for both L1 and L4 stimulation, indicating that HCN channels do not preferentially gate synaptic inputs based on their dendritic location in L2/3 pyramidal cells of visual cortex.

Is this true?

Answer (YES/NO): NO